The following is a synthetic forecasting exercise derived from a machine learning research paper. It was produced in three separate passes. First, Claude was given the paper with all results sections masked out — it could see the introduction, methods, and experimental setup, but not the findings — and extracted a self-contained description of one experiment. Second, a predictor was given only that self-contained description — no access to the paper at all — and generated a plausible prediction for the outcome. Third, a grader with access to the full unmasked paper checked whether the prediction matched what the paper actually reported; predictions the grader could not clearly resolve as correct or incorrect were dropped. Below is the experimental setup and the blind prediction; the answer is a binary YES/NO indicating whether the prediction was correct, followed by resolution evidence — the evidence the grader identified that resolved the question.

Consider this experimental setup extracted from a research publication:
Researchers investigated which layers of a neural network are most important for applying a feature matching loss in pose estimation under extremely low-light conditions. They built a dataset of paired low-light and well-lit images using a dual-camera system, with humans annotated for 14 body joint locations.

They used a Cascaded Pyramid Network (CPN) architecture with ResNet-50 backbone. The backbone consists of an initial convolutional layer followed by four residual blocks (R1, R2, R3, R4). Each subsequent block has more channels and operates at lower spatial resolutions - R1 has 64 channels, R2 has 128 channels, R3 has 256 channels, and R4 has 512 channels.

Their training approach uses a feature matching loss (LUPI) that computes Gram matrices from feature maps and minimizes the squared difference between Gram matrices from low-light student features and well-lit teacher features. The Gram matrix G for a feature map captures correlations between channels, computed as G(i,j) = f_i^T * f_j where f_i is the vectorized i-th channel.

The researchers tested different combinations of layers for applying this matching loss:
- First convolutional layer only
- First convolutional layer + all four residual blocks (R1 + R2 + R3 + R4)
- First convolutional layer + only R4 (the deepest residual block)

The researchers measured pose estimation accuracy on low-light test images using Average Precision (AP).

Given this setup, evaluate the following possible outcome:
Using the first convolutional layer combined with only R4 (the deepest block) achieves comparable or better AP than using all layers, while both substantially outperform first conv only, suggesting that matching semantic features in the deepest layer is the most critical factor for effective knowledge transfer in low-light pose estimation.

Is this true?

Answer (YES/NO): NO